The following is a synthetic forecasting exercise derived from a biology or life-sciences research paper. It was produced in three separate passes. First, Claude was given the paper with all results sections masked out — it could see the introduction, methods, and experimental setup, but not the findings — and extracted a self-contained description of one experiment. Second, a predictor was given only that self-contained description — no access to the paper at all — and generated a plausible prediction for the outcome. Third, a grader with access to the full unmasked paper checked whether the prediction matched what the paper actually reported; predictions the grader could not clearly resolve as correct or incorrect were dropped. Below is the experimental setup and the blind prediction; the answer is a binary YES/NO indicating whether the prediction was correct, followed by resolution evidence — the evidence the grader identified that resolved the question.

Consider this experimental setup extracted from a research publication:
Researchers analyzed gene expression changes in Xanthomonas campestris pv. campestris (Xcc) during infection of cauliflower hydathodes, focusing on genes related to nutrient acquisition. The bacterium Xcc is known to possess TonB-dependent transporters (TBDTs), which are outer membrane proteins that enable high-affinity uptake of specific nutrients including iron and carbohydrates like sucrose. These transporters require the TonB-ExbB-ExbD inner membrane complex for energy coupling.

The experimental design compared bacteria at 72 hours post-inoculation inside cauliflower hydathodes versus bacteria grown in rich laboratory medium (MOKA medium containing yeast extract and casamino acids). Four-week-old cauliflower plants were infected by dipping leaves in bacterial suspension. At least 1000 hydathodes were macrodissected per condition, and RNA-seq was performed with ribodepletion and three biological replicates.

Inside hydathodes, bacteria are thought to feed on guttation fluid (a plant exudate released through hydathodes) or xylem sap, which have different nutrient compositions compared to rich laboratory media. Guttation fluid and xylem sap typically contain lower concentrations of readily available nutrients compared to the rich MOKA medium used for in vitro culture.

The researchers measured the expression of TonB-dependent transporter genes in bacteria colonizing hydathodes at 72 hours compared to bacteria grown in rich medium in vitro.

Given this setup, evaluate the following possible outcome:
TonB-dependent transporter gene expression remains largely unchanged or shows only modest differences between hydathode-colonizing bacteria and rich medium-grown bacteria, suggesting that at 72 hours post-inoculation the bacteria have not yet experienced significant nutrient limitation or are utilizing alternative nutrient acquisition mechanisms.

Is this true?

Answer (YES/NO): NO